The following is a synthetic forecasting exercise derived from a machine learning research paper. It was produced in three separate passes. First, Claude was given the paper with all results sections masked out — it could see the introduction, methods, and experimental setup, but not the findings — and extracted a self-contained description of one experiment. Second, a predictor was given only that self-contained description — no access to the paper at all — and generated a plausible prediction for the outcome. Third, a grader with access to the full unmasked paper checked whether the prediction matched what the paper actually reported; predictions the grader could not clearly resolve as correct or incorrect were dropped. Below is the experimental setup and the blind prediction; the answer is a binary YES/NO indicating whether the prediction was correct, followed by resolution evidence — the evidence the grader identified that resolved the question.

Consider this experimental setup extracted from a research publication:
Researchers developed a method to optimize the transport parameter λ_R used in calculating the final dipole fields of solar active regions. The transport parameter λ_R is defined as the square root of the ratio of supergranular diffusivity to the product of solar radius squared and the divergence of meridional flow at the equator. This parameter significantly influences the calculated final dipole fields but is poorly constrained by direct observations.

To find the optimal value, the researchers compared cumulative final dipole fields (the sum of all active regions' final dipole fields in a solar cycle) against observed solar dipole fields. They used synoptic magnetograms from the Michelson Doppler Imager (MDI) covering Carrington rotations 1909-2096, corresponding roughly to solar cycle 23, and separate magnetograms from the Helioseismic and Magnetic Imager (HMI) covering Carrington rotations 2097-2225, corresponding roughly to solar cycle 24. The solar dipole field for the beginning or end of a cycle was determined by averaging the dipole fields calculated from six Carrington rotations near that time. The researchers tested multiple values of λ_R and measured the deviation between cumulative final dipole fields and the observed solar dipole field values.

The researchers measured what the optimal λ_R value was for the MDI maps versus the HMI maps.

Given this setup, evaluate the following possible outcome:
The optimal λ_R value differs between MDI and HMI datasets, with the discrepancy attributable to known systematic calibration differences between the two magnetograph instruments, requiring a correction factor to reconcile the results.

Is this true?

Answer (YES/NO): NO